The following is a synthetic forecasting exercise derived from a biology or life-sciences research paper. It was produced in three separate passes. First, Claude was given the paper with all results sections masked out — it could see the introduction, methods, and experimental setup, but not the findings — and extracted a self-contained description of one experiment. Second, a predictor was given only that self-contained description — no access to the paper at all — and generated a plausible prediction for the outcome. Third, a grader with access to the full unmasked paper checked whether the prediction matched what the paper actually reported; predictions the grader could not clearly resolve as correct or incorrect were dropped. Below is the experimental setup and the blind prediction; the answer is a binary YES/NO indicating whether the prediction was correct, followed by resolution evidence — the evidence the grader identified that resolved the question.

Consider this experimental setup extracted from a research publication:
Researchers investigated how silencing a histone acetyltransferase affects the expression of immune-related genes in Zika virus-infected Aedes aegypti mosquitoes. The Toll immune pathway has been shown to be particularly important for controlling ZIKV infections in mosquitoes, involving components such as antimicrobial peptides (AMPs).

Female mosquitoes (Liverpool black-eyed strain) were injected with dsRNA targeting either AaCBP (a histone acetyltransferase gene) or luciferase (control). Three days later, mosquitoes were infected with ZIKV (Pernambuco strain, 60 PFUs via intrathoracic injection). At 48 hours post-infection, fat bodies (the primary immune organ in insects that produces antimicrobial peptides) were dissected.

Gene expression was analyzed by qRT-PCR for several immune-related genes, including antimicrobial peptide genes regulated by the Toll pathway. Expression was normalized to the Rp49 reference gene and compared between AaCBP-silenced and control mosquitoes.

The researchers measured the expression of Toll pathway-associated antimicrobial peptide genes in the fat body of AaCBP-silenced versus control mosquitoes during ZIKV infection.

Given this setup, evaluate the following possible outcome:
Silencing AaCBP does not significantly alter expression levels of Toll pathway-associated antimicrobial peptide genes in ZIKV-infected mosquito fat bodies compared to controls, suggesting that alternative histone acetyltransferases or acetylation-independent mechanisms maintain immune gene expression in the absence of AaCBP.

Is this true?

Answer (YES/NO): NO